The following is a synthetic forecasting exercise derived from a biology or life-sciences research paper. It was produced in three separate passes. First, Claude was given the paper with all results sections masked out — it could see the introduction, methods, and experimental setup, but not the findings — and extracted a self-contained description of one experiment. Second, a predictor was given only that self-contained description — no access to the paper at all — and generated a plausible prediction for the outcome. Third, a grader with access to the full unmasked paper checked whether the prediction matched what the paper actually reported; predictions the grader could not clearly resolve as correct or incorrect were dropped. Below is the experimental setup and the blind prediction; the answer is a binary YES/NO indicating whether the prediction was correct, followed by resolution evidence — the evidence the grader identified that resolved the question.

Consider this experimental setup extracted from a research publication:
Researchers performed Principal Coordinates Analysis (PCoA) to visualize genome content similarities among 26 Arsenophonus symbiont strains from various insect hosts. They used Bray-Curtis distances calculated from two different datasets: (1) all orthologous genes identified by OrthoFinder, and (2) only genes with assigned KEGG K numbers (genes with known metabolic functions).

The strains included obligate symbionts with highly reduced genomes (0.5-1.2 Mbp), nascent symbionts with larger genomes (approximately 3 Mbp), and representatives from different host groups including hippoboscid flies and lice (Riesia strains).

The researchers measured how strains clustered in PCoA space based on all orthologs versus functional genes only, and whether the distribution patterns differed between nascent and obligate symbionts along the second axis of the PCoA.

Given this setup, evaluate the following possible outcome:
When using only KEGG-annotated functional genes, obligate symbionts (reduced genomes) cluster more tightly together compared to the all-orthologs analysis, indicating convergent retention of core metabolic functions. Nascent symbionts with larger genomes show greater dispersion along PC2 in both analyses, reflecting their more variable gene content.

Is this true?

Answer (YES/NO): NO